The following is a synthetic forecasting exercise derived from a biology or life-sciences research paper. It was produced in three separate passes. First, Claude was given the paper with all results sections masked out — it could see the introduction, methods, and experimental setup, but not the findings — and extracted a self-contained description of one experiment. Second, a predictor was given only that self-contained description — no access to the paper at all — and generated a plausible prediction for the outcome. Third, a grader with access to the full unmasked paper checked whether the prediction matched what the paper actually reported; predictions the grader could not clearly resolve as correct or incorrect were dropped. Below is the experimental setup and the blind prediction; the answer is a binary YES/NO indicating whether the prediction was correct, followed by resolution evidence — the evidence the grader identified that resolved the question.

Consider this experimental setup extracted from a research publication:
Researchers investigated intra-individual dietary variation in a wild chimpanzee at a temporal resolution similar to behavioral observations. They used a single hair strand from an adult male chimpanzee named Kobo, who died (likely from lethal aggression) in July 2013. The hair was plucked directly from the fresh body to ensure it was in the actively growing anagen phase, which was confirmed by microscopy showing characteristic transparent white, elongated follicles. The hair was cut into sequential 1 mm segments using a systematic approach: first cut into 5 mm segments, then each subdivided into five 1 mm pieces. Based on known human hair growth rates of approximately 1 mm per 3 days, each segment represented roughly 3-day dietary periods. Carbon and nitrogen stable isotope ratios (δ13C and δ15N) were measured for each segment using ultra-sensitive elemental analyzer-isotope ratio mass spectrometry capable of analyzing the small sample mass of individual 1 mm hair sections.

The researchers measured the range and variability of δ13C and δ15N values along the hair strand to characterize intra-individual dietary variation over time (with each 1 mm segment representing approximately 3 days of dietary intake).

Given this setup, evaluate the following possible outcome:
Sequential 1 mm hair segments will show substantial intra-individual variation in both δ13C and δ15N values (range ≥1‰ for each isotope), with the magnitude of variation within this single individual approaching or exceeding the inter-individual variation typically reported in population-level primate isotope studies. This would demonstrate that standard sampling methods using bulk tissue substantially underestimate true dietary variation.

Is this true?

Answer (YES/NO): YES